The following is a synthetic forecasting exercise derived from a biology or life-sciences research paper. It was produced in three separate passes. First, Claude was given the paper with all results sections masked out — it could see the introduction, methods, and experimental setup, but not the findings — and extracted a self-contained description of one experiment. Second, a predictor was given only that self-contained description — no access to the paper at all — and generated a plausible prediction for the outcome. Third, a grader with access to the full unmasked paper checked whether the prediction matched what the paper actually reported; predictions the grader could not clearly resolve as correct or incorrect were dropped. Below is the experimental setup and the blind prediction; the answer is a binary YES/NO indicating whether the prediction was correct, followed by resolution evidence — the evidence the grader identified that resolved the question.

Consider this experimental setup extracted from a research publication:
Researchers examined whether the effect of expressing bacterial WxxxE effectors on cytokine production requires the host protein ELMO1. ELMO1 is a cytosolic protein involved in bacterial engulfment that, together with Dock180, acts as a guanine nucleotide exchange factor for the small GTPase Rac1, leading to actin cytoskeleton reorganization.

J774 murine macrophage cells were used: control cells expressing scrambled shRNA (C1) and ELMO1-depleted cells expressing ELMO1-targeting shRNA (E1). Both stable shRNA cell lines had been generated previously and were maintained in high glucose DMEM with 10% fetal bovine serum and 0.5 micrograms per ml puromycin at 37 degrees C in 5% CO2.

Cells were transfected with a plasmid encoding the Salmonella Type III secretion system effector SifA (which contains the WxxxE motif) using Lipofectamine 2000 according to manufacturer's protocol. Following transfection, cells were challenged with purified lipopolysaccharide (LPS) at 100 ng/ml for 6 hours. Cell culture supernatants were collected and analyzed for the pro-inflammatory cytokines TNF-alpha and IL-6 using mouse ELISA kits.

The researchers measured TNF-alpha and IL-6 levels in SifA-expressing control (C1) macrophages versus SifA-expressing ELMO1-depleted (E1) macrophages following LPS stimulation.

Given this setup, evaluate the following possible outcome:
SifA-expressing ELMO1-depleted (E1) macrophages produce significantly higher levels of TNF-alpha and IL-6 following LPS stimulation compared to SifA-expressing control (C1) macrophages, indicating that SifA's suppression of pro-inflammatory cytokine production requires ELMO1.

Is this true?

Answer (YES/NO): NO